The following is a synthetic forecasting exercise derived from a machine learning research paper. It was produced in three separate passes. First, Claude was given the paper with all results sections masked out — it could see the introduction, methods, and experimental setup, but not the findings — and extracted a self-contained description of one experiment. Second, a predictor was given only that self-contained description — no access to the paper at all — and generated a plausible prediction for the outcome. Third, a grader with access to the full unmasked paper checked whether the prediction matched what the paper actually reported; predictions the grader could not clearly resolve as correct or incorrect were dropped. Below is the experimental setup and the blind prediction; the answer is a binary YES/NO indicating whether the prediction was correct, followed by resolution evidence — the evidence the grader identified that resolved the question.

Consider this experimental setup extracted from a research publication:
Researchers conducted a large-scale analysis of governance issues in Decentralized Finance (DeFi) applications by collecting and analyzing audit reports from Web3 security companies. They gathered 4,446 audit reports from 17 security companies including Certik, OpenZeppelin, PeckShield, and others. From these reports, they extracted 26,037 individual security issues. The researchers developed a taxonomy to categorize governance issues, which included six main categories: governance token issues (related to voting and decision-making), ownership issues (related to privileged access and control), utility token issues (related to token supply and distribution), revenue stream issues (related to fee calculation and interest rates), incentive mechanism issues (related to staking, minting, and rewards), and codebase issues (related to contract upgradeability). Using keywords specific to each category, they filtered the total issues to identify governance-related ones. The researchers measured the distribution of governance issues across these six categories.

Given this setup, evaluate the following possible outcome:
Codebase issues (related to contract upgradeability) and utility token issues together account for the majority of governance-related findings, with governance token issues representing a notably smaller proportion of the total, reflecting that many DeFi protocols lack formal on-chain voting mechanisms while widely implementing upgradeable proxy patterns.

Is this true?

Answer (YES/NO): NO